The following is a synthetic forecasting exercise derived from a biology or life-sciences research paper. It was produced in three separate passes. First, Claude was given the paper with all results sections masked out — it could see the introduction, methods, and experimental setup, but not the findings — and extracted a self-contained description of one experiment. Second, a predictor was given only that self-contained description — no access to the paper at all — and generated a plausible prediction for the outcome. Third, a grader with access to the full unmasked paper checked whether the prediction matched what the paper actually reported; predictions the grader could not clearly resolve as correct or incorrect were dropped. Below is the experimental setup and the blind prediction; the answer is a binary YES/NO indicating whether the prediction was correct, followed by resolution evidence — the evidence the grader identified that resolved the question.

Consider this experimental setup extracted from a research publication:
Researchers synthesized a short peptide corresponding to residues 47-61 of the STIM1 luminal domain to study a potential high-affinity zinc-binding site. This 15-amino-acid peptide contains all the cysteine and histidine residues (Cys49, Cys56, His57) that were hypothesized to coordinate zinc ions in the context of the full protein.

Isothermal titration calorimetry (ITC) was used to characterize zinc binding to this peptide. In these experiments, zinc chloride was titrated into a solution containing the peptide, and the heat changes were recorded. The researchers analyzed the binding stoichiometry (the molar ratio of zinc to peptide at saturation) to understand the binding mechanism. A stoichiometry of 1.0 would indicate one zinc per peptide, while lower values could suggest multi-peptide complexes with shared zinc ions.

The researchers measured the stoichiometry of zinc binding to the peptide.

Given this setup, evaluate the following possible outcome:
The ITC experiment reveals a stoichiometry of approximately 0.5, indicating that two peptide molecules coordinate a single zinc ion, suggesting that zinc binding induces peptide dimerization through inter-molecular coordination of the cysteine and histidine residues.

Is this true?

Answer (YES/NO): YES